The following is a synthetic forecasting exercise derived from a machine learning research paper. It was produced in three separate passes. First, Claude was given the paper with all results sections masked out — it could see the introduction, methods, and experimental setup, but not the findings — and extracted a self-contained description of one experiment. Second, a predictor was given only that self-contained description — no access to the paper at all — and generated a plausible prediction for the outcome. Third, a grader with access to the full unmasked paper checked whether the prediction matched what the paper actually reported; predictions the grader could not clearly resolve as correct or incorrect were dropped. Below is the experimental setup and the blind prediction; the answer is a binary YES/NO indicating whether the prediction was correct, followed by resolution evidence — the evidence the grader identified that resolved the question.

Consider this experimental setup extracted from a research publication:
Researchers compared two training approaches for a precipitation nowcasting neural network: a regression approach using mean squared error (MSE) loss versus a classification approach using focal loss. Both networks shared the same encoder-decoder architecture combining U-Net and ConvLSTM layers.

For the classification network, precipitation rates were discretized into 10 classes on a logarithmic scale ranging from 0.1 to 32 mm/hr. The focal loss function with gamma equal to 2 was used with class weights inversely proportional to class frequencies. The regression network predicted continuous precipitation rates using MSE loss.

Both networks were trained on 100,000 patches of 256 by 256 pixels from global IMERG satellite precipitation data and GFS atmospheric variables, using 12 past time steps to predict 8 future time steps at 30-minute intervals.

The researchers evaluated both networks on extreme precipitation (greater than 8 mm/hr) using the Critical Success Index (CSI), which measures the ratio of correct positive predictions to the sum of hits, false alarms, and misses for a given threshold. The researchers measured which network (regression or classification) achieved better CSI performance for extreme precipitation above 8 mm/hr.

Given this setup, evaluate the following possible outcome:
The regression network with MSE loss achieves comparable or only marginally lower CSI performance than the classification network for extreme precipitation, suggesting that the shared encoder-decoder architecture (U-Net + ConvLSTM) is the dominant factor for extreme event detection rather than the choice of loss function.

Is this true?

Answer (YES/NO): NO